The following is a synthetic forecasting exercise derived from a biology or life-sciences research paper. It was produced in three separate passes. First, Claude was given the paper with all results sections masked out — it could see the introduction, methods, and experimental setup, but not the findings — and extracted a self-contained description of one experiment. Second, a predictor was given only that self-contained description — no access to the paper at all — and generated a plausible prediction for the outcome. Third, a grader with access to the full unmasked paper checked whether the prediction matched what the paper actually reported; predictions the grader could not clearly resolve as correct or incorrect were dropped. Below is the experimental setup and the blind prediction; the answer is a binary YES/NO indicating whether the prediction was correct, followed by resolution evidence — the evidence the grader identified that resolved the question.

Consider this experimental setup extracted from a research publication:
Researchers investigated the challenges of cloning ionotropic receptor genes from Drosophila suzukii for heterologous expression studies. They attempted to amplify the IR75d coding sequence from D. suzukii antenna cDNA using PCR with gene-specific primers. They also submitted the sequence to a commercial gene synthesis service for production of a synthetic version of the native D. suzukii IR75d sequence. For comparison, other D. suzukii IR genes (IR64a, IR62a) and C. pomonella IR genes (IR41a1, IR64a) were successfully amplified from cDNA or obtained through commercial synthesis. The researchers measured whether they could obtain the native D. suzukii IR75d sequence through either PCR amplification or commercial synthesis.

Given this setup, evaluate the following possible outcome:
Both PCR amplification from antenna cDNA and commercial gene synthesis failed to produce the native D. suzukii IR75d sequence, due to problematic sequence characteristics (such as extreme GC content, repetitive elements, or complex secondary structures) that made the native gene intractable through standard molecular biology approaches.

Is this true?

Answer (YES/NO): NO